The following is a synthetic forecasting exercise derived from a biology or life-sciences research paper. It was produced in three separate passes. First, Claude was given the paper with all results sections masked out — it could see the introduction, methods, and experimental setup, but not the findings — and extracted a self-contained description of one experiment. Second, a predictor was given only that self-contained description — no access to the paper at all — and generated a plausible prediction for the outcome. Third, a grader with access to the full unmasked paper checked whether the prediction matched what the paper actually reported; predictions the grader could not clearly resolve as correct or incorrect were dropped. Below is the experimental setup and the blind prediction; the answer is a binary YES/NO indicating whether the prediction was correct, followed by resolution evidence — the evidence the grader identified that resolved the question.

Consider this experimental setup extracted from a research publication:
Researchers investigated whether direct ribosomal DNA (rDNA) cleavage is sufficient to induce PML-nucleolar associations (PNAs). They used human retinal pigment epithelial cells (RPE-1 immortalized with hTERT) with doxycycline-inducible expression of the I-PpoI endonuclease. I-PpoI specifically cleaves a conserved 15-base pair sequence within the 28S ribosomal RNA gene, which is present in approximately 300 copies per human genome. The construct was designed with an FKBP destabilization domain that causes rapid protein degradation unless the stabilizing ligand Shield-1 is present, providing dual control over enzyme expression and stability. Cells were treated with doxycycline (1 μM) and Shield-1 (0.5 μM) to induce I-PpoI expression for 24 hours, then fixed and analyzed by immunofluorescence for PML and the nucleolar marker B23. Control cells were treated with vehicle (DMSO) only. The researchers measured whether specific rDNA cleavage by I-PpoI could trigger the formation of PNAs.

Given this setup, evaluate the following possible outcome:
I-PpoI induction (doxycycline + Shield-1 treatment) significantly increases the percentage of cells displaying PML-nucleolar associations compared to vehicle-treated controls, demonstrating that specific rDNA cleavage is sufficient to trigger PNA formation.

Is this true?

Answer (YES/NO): YES